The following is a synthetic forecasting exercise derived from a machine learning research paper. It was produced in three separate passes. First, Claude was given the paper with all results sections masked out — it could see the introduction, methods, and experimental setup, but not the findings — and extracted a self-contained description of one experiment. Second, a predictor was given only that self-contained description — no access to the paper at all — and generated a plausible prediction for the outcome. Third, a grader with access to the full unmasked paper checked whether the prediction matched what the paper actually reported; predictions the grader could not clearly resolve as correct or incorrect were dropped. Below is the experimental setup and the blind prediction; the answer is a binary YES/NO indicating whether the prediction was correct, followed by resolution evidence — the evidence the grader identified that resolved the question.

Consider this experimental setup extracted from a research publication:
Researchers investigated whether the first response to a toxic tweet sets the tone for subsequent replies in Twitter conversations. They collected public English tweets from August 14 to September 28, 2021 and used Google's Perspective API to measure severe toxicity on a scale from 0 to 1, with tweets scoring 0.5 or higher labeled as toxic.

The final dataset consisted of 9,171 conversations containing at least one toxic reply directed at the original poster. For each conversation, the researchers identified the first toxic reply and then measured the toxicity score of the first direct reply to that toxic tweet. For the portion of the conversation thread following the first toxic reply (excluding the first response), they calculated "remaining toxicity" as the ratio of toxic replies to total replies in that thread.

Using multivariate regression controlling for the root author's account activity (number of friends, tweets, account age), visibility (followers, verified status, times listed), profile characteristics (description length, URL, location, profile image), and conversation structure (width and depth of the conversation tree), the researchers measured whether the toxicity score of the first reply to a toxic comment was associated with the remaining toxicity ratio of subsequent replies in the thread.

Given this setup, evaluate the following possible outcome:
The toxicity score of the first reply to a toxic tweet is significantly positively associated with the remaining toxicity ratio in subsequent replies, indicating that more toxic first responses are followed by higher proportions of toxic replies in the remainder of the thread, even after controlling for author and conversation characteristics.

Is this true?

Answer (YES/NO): YES